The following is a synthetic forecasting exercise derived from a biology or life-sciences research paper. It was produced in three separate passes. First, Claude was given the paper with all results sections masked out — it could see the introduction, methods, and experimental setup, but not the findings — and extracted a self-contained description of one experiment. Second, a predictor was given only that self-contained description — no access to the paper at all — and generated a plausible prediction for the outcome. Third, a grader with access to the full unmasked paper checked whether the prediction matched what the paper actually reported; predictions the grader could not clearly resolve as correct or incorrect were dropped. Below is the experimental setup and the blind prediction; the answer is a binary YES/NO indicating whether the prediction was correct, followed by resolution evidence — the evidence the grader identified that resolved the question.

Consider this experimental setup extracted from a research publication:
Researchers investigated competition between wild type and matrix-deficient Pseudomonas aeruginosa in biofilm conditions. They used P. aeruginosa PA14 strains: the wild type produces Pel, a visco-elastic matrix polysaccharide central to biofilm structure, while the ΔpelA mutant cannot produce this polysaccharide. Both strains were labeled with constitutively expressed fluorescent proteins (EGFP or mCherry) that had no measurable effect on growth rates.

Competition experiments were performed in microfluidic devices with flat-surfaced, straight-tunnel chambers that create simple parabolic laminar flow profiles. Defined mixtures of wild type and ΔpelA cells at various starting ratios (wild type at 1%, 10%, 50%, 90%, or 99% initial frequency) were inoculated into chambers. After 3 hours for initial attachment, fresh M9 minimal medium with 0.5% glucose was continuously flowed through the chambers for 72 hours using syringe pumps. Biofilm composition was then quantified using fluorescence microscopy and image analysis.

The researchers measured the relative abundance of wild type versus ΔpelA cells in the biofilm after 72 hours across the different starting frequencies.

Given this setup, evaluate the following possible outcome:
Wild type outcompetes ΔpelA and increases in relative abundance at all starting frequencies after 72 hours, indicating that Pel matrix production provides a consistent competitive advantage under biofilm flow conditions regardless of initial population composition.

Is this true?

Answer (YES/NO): YES